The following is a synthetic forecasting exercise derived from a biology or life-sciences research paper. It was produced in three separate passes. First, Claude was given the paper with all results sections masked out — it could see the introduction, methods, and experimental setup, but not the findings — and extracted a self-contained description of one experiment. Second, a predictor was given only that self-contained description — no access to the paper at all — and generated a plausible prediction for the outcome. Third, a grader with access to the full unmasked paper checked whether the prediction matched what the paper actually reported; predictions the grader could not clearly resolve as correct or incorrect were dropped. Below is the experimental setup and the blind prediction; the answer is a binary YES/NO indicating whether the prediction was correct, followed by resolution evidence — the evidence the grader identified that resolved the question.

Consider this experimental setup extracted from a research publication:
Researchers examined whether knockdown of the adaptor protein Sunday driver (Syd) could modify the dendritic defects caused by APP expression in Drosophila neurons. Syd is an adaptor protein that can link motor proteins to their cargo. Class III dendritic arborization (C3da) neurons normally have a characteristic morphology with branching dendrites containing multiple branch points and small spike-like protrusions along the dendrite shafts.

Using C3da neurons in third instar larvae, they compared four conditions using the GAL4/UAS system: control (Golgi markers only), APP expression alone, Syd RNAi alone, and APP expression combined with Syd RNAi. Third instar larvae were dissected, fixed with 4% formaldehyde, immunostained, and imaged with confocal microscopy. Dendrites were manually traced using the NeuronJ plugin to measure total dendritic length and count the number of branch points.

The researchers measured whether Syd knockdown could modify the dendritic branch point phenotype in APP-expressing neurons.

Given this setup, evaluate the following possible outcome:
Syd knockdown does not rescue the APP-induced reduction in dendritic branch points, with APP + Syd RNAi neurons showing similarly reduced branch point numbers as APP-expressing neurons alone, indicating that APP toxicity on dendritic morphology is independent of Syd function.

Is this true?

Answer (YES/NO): NO